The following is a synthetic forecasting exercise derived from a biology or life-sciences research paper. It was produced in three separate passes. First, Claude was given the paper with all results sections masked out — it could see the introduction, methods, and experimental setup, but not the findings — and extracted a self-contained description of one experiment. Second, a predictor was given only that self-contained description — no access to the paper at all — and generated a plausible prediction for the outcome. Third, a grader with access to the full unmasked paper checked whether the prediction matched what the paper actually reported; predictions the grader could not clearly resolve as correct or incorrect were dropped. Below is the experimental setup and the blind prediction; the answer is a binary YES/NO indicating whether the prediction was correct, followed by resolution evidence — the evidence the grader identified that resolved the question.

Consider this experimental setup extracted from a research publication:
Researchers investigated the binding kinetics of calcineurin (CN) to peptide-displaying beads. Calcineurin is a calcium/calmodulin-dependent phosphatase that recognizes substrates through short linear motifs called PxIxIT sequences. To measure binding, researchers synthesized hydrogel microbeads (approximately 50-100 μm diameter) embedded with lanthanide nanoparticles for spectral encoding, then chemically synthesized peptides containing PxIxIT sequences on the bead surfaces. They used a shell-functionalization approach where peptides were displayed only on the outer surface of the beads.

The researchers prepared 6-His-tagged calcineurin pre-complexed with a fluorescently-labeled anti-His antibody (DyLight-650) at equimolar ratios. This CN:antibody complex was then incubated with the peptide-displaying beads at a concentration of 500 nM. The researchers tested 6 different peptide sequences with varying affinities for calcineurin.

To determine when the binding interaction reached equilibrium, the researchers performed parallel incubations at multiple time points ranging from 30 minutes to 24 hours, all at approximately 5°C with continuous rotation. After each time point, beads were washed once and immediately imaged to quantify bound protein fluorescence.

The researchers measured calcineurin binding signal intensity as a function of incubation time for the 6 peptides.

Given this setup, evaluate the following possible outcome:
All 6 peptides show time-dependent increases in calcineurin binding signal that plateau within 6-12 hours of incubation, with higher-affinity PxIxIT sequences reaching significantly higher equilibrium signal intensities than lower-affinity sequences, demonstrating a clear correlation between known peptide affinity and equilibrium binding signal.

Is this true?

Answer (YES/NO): NO